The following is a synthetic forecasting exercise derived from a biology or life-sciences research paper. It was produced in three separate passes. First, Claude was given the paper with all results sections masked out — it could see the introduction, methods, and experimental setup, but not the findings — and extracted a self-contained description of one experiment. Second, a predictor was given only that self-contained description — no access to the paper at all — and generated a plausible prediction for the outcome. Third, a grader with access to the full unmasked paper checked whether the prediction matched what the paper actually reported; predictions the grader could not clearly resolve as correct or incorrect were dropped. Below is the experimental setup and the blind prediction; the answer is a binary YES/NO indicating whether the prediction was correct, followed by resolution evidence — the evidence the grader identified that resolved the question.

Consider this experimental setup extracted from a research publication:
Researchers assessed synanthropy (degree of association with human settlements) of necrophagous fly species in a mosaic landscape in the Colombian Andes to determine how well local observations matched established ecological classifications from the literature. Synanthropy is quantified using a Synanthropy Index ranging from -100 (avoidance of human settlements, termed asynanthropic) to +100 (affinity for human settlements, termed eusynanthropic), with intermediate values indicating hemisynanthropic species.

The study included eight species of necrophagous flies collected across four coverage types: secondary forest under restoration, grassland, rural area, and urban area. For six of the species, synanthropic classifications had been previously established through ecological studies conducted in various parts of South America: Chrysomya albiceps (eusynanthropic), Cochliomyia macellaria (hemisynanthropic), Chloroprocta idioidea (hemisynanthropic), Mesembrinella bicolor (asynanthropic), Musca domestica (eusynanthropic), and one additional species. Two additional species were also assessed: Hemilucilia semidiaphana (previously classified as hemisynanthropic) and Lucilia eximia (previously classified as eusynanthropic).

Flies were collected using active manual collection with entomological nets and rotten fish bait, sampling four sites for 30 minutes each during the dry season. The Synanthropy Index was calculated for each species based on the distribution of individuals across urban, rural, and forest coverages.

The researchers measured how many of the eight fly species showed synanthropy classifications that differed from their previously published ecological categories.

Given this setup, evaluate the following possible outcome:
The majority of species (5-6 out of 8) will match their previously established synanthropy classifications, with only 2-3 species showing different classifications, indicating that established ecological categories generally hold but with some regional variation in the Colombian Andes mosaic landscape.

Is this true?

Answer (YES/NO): YES